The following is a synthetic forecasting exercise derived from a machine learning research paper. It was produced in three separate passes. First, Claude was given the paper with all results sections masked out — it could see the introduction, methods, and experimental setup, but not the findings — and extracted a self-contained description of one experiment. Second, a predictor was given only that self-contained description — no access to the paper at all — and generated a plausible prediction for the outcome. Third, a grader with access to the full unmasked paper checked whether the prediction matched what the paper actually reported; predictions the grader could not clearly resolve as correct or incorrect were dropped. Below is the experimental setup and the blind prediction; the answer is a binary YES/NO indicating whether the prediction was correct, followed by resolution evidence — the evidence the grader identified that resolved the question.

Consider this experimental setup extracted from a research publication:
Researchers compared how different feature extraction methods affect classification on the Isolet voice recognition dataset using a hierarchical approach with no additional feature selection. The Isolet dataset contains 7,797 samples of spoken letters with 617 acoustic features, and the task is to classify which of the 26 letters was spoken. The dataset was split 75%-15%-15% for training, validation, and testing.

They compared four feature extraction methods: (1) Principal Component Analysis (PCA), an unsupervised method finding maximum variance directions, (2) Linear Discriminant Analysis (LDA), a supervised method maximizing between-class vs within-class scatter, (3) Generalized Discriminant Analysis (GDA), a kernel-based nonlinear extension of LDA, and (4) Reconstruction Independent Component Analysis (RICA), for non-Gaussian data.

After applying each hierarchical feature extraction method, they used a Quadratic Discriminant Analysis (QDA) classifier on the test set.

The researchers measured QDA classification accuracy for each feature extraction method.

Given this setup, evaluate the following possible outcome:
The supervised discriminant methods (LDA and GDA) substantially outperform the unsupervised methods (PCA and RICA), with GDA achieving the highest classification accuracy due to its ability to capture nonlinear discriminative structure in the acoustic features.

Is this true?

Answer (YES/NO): NO